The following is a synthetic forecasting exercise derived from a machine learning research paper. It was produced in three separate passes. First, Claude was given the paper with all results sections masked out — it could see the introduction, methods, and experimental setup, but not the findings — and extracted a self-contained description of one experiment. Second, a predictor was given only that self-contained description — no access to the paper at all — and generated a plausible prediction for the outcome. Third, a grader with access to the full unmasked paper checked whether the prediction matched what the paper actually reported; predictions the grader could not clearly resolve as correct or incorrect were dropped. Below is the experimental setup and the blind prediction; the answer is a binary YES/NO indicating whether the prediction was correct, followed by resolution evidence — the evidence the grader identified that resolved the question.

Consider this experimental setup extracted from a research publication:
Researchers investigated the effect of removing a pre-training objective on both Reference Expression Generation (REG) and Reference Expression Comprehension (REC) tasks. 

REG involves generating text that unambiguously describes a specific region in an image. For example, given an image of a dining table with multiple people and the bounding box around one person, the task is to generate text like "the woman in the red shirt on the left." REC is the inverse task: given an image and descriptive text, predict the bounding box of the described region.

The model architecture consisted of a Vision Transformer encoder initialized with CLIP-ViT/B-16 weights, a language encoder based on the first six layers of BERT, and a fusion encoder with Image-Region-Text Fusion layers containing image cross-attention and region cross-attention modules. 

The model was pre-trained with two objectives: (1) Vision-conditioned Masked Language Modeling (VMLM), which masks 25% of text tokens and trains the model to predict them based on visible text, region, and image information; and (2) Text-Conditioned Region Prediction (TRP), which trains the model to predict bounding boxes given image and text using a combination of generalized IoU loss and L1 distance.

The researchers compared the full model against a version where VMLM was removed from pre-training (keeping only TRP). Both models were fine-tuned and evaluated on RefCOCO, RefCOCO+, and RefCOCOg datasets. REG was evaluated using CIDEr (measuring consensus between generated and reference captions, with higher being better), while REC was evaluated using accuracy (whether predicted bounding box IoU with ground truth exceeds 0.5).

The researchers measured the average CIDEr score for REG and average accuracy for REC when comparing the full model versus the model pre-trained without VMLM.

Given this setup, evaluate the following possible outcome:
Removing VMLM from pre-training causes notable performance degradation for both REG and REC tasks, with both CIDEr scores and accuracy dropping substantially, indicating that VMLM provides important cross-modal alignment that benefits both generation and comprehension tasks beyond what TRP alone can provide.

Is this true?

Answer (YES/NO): NO